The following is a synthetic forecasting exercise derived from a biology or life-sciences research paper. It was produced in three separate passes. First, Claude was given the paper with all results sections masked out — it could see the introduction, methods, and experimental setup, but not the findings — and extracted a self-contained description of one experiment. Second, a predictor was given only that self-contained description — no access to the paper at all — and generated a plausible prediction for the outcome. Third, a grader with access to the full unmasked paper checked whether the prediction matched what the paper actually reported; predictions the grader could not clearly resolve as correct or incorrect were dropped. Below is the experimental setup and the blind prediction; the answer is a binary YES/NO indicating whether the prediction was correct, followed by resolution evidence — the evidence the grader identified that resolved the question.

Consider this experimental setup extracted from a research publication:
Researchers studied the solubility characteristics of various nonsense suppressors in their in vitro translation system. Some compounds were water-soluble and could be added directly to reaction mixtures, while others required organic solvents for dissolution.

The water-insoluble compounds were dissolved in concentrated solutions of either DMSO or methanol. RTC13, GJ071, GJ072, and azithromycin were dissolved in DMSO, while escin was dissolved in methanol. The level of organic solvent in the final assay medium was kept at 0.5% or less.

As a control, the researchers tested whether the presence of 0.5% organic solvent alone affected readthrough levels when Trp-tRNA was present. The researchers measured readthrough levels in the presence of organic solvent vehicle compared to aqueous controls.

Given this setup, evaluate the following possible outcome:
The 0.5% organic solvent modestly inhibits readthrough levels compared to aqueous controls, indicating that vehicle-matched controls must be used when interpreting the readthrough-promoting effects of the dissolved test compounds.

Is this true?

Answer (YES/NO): NO